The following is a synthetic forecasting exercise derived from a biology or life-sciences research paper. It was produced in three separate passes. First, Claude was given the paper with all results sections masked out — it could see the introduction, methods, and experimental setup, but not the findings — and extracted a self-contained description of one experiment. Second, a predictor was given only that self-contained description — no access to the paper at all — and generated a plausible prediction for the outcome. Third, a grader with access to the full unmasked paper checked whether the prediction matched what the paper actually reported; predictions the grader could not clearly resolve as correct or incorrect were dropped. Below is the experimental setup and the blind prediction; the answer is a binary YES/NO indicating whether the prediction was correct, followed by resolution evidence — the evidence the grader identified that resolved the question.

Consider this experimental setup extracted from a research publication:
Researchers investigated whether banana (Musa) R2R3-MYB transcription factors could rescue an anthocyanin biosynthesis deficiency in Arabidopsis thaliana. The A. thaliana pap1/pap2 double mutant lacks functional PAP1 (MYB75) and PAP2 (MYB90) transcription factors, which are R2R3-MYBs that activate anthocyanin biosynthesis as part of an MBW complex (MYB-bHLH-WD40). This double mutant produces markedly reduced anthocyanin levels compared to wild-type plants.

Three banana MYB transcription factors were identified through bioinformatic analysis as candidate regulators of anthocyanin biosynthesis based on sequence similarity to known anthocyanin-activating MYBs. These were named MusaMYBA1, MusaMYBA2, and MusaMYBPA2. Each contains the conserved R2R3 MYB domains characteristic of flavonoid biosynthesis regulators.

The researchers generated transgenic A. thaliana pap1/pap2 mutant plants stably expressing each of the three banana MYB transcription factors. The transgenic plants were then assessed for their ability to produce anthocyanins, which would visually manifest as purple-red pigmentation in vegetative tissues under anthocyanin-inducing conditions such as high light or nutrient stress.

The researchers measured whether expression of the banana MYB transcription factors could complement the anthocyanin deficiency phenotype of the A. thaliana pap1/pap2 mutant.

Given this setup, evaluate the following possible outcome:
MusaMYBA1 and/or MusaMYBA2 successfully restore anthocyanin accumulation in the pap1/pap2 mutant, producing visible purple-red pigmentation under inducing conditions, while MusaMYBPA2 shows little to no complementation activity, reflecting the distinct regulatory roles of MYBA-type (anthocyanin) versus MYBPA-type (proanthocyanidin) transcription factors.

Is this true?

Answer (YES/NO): NO